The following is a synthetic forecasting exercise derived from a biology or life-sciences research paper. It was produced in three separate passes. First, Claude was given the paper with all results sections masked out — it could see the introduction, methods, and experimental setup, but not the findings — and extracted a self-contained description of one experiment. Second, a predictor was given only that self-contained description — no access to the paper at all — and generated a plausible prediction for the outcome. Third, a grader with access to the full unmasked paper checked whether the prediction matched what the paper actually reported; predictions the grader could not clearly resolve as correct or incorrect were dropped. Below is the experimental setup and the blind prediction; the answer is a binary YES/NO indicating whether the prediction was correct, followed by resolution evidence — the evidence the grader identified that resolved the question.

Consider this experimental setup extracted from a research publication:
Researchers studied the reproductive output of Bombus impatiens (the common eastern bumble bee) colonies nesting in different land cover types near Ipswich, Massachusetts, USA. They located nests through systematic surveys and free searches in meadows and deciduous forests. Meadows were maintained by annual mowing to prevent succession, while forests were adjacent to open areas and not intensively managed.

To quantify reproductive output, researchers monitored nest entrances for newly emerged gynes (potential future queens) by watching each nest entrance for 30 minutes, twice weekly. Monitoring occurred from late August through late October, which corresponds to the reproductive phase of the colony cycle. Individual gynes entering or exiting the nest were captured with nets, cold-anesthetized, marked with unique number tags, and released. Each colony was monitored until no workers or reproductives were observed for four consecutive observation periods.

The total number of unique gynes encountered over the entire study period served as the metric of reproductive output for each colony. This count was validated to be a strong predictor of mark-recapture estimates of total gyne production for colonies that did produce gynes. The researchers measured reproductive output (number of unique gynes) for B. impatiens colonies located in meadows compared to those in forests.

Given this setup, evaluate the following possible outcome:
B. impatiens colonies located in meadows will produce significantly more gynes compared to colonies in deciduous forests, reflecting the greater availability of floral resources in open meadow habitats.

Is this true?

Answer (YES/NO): NO